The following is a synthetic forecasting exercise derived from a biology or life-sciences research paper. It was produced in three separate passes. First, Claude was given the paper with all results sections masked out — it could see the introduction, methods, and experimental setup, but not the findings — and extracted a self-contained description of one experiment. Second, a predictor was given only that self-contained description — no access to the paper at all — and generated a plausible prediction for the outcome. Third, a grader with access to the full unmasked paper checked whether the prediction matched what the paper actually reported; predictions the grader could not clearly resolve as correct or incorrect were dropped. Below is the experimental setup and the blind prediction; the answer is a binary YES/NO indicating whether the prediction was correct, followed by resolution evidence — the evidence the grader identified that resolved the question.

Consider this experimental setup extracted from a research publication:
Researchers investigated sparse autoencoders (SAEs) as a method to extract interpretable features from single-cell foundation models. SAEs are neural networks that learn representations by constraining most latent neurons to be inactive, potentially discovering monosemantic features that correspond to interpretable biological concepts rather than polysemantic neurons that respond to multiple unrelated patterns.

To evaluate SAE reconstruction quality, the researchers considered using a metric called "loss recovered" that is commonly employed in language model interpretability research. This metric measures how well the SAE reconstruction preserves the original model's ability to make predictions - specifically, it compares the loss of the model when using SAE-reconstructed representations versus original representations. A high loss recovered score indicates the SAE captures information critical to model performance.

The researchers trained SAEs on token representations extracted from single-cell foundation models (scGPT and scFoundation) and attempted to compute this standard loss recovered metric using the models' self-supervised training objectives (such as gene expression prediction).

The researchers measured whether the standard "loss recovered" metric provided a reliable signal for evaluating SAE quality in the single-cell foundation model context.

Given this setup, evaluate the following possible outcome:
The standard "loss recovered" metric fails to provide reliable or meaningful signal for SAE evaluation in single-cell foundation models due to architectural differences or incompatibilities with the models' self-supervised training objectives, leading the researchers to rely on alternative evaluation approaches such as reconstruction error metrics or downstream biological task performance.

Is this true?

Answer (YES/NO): YES